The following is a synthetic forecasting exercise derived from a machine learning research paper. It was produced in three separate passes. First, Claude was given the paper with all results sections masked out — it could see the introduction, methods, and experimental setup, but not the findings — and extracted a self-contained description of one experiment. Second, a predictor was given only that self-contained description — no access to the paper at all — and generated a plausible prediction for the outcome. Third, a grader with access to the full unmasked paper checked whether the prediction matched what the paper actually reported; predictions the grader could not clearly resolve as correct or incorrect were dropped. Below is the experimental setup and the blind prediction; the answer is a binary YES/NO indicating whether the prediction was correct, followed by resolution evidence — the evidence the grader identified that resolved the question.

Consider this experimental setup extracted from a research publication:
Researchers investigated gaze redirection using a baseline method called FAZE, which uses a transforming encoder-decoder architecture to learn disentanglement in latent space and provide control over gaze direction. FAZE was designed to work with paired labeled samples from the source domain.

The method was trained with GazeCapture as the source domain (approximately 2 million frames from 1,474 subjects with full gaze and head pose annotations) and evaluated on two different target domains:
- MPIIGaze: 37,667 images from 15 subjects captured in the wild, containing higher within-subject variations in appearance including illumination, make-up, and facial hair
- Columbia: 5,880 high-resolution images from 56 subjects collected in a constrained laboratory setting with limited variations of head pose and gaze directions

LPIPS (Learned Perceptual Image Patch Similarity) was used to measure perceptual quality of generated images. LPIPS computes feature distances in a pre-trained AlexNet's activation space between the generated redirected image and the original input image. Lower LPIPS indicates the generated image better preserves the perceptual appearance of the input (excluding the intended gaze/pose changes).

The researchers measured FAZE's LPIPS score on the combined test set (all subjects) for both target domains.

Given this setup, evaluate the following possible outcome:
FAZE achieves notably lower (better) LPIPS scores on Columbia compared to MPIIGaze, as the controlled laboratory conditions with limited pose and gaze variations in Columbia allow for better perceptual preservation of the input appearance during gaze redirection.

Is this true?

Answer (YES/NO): NO